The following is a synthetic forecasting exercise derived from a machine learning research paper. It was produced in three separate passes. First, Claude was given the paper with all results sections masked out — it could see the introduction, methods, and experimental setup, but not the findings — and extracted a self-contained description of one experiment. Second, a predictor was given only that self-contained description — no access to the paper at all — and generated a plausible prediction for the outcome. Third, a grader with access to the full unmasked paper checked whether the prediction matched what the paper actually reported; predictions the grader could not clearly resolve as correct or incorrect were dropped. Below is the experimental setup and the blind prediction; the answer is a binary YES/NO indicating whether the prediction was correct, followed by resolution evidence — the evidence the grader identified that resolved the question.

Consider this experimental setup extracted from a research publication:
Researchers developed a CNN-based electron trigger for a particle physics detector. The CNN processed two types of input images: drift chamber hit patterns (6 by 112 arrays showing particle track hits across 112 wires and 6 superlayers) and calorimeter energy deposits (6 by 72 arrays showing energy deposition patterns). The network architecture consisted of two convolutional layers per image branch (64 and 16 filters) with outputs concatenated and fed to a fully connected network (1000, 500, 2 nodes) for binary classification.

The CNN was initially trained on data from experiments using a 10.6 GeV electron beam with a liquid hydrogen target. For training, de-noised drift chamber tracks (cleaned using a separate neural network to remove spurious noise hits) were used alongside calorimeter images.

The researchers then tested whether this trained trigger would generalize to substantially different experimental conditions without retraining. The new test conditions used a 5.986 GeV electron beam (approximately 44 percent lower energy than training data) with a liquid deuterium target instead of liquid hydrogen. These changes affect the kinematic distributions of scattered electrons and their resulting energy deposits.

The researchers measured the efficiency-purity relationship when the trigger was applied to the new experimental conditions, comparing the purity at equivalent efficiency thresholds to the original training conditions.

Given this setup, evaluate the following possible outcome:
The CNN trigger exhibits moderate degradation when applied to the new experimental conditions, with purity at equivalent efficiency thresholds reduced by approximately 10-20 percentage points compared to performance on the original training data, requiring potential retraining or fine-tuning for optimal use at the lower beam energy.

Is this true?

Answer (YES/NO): NO